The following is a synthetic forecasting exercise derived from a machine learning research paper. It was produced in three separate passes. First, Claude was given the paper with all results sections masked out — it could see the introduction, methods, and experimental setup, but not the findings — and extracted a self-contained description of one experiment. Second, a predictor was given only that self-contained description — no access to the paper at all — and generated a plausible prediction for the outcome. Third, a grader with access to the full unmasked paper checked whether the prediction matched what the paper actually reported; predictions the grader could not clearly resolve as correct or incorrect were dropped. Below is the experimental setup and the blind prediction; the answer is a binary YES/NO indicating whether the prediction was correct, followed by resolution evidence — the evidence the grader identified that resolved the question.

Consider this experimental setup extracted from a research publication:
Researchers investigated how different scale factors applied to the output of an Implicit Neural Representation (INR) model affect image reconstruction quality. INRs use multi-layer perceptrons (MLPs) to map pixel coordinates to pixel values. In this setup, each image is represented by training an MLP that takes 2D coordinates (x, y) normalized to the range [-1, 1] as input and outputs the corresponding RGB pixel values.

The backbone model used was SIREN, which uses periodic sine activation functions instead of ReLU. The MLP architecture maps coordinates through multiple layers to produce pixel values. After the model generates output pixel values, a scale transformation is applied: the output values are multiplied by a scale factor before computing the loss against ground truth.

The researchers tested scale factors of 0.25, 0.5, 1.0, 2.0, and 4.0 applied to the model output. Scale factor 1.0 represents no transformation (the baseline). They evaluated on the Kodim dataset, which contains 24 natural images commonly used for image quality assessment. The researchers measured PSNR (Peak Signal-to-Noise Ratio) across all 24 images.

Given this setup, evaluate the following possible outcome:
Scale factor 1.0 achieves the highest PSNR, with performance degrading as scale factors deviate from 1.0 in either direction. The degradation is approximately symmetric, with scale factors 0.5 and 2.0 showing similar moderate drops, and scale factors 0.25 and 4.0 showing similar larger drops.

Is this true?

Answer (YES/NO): NO